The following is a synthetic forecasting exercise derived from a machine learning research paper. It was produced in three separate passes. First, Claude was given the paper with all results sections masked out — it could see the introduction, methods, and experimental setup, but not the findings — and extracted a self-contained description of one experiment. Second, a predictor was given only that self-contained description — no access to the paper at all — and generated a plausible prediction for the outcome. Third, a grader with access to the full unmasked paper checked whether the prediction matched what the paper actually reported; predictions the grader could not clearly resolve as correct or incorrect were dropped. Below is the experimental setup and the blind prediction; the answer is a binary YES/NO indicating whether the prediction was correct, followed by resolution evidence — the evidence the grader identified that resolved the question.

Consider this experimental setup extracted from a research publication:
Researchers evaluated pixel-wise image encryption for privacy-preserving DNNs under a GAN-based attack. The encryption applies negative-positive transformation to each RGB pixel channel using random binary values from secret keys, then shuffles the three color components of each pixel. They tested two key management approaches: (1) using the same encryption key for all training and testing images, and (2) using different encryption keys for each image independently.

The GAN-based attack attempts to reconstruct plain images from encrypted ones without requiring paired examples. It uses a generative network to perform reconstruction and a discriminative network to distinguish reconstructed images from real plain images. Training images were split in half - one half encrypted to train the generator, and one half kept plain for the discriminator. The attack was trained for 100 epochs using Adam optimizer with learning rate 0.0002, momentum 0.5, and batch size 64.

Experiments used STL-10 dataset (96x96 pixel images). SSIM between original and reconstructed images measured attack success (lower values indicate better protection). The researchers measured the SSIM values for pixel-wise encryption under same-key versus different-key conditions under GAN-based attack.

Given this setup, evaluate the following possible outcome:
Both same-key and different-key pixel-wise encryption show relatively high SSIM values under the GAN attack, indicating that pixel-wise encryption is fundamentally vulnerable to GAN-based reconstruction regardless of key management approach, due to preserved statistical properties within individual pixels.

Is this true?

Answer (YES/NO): YES